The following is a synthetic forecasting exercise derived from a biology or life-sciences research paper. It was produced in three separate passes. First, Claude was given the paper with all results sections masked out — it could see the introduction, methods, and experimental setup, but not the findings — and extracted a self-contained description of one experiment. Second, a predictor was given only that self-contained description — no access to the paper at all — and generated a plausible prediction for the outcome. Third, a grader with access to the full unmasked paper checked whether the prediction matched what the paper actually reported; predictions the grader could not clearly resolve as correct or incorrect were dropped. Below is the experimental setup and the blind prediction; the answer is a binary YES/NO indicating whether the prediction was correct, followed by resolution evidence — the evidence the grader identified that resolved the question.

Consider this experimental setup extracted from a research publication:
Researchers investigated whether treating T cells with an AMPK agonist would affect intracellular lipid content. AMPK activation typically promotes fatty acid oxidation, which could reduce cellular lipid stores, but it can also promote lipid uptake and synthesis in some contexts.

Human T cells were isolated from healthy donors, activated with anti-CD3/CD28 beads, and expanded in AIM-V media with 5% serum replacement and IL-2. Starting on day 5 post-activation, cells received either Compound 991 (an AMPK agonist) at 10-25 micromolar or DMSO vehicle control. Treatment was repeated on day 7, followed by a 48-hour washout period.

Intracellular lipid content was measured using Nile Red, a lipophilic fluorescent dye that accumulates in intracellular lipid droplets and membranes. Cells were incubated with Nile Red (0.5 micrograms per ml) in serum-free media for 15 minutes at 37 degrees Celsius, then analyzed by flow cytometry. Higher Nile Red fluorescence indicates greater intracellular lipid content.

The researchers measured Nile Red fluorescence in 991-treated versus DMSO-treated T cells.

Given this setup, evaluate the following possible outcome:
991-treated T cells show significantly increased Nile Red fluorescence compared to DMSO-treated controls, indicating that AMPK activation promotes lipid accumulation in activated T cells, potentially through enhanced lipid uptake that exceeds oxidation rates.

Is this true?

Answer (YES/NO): NO